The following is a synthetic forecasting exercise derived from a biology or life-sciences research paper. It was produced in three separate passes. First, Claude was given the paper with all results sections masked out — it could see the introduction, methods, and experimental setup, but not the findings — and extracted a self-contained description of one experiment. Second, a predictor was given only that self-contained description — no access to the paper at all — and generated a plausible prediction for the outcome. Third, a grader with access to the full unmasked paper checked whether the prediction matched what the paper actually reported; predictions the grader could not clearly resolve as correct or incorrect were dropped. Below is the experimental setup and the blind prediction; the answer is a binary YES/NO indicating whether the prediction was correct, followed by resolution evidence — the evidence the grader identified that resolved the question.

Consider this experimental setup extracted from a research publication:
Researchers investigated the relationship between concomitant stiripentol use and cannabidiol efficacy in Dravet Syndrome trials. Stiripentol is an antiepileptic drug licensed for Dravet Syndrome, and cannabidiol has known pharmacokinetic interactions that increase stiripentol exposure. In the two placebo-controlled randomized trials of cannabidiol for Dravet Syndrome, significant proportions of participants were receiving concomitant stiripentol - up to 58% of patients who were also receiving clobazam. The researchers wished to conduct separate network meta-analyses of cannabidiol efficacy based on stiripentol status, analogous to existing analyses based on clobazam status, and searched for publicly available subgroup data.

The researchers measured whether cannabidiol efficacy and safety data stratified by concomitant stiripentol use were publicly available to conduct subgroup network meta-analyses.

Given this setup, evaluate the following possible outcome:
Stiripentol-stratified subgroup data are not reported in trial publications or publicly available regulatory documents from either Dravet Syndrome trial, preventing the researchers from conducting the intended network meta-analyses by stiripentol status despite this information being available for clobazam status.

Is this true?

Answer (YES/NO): YES